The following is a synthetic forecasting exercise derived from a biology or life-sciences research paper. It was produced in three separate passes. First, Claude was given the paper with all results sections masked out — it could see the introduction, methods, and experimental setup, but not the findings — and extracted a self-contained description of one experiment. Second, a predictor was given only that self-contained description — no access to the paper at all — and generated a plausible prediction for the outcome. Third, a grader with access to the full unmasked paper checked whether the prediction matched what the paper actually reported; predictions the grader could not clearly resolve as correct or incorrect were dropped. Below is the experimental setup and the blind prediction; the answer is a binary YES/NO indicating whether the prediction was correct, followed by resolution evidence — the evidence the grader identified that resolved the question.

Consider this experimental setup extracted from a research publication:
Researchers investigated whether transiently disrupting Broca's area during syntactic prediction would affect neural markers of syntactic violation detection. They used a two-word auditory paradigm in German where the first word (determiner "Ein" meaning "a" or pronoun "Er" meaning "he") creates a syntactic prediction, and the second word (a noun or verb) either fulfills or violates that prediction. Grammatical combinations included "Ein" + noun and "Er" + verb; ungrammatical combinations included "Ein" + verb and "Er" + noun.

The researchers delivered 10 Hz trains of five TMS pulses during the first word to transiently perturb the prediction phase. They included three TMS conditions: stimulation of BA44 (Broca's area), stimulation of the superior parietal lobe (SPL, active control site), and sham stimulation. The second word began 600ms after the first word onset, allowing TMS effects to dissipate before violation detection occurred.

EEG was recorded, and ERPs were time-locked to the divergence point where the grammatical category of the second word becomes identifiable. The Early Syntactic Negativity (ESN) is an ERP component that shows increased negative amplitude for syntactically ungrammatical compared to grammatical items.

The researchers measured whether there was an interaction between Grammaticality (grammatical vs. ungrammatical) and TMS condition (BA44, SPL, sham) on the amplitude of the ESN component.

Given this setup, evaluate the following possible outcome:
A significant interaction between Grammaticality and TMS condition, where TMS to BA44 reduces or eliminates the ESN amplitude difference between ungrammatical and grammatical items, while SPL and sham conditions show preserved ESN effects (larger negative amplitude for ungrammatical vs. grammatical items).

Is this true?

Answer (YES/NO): NO